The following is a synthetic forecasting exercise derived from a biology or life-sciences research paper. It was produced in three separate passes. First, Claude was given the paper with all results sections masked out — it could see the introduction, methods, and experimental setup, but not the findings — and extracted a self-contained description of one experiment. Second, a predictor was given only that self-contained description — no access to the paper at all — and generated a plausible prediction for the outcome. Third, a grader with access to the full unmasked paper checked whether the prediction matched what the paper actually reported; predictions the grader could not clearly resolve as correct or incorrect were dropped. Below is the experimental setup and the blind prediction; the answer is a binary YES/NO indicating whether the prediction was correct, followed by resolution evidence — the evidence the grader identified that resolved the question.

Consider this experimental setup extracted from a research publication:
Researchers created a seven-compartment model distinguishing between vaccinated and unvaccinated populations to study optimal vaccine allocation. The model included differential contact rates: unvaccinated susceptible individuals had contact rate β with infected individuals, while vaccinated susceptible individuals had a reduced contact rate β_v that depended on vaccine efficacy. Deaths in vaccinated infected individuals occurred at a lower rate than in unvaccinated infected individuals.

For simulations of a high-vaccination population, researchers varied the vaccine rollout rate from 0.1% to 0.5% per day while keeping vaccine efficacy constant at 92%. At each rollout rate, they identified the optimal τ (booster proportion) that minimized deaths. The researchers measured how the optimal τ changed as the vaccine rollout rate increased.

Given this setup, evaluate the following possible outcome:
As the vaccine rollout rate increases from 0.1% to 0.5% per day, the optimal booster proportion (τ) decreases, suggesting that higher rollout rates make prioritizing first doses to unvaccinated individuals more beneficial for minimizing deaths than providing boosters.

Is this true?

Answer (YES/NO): NO